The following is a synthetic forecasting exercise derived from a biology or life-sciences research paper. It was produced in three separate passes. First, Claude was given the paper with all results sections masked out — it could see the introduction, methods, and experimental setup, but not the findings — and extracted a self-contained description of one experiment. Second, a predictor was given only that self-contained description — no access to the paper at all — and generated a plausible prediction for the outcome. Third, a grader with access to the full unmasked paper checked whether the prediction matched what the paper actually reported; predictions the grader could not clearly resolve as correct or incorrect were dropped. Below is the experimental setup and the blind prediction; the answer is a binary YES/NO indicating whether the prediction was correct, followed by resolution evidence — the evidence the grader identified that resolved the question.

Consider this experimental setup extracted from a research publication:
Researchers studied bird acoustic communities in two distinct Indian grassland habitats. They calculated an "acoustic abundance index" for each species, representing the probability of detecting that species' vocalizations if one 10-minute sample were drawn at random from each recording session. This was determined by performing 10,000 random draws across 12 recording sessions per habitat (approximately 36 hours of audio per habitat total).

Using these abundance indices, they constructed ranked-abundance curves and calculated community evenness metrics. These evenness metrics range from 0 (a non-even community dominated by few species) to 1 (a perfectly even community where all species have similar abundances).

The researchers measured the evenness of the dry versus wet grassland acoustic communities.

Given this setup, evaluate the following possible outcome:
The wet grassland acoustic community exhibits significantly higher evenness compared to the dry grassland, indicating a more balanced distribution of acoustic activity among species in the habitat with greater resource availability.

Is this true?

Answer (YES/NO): NO